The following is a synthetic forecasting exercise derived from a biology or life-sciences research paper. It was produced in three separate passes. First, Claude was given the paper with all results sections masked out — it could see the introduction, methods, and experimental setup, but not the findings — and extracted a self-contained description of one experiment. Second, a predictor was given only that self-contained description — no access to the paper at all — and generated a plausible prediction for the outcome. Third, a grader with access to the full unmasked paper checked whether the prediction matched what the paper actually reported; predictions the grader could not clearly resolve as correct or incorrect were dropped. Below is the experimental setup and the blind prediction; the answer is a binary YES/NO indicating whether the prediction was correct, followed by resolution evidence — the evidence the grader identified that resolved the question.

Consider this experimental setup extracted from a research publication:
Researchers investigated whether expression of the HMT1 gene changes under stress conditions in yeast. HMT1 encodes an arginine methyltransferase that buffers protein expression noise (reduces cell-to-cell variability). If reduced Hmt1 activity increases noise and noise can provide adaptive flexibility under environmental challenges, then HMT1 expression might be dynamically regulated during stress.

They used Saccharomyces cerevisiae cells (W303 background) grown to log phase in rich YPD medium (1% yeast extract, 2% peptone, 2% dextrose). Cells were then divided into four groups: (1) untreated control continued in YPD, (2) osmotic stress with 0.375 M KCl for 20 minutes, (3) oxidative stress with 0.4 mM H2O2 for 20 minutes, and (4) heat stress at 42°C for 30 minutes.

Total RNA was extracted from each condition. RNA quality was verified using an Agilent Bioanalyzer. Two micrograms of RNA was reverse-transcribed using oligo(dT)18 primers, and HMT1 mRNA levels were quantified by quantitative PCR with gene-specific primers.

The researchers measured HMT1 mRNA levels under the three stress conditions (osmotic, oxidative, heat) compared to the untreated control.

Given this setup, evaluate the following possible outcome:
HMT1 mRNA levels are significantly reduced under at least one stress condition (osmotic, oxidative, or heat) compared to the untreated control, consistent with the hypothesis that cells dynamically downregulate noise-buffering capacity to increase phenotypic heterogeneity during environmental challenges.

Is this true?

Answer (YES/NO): YES